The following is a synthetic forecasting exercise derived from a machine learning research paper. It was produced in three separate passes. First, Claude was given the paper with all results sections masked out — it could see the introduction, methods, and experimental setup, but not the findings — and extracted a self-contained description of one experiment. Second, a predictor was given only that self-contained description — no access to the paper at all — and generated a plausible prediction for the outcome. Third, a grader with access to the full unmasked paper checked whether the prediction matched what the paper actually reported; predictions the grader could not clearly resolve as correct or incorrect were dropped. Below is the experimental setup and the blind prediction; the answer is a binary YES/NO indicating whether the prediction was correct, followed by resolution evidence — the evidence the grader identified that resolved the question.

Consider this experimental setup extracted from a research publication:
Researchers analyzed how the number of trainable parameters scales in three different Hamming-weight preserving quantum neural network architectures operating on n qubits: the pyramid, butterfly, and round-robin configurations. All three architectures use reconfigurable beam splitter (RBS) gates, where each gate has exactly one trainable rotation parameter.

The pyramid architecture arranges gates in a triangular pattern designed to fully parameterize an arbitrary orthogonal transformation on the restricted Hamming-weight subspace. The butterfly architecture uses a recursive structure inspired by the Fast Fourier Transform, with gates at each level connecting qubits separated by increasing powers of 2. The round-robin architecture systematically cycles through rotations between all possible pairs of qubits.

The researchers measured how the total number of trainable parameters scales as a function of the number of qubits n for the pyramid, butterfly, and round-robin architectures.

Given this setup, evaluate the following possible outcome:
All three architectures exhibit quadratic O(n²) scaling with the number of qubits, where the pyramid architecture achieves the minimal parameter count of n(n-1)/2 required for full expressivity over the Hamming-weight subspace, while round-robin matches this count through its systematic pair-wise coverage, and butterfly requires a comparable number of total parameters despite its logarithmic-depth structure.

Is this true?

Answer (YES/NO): NO